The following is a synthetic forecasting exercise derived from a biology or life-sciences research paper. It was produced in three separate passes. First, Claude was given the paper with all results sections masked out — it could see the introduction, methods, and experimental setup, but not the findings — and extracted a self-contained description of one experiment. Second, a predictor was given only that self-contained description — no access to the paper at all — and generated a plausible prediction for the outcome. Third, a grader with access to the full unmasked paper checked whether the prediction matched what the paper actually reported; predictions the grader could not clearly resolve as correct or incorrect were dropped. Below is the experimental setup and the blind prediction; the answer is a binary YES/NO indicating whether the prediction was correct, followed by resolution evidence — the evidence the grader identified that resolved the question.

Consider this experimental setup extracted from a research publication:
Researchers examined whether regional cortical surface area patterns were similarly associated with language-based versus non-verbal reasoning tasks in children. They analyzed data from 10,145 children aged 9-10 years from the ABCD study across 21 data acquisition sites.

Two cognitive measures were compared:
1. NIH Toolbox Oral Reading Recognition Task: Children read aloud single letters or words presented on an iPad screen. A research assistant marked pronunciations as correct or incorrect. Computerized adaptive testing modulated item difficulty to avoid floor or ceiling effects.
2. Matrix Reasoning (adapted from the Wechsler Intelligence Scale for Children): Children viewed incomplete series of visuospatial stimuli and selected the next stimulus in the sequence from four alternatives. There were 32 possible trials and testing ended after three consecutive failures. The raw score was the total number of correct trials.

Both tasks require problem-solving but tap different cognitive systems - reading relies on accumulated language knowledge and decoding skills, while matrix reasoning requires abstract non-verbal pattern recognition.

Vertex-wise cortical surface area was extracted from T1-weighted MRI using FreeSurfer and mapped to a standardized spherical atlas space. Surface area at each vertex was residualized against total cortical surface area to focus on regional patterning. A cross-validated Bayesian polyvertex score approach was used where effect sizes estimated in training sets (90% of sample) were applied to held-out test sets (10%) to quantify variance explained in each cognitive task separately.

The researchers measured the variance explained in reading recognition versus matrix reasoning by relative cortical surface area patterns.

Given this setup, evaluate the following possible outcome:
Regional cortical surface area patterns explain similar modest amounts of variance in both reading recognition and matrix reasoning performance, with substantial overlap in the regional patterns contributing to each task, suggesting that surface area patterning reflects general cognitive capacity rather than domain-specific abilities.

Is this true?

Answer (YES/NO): NO